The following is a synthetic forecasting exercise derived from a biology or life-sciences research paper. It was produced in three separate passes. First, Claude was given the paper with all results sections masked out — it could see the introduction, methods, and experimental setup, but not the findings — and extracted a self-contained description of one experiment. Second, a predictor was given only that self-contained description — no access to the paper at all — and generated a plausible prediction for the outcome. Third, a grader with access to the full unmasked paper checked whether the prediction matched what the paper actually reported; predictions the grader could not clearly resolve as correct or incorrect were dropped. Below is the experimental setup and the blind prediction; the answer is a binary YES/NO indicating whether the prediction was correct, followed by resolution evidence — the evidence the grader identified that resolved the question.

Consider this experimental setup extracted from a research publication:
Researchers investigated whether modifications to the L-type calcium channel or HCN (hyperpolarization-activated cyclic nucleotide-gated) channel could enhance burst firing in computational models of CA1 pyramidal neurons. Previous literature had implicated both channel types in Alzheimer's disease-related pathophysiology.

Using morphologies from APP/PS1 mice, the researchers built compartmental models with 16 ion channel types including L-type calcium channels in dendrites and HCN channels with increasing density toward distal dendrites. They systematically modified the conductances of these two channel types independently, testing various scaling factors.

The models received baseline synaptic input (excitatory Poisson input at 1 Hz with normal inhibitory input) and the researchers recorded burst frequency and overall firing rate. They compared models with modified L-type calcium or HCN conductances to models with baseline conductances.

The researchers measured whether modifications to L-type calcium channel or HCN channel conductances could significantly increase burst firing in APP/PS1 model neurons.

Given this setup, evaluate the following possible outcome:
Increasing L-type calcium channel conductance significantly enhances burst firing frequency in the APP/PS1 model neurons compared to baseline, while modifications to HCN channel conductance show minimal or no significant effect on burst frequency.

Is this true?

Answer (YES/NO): NO